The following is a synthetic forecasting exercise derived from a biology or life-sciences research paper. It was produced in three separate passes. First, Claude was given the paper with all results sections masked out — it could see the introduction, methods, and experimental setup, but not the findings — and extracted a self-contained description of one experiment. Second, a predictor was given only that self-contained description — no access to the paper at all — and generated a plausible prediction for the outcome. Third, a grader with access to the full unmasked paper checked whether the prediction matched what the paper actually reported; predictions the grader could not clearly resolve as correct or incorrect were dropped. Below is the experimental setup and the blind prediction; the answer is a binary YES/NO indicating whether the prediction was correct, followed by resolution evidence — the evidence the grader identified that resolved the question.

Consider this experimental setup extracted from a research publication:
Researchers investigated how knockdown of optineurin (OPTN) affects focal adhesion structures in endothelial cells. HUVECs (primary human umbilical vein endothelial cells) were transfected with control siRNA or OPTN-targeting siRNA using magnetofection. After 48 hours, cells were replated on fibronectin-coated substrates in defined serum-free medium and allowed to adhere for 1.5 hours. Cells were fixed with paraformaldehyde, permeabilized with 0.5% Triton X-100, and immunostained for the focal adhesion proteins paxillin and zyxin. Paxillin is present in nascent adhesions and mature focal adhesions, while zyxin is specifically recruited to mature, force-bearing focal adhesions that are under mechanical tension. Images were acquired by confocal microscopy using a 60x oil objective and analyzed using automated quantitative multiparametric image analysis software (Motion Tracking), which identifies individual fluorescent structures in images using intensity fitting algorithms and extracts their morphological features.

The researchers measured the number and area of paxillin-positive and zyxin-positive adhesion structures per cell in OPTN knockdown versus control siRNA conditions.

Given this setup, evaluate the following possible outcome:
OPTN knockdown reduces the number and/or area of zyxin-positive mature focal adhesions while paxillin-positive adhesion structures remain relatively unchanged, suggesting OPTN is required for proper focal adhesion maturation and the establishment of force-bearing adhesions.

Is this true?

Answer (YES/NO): NO